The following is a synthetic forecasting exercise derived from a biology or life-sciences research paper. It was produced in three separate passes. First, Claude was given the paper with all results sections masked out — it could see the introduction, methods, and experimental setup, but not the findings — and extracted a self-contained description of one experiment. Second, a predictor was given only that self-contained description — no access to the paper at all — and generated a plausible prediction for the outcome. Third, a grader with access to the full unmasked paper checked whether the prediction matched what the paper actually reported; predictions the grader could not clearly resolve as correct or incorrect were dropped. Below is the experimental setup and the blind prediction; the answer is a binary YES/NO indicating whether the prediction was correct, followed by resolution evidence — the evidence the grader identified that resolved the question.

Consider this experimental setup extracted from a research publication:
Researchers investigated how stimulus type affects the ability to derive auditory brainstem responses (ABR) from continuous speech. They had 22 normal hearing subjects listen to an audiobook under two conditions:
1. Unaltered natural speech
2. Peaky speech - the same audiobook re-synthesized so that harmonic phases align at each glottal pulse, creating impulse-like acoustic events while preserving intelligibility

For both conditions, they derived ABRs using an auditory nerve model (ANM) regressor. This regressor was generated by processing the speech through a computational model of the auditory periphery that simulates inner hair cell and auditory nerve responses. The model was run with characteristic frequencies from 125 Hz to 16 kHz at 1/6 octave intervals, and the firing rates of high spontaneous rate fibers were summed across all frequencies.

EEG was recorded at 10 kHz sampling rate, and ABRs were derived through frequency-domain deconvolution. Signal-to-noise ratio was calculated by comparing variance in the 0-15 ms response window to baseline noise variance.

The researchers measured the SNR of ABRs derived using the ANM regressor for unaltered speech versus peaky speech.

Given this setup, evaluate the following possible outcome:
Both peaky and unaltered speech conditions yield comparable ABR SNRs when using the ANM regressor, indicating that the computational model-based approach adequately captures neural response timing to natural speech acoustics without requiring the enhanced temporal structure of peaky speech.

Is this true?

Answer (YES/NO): NO